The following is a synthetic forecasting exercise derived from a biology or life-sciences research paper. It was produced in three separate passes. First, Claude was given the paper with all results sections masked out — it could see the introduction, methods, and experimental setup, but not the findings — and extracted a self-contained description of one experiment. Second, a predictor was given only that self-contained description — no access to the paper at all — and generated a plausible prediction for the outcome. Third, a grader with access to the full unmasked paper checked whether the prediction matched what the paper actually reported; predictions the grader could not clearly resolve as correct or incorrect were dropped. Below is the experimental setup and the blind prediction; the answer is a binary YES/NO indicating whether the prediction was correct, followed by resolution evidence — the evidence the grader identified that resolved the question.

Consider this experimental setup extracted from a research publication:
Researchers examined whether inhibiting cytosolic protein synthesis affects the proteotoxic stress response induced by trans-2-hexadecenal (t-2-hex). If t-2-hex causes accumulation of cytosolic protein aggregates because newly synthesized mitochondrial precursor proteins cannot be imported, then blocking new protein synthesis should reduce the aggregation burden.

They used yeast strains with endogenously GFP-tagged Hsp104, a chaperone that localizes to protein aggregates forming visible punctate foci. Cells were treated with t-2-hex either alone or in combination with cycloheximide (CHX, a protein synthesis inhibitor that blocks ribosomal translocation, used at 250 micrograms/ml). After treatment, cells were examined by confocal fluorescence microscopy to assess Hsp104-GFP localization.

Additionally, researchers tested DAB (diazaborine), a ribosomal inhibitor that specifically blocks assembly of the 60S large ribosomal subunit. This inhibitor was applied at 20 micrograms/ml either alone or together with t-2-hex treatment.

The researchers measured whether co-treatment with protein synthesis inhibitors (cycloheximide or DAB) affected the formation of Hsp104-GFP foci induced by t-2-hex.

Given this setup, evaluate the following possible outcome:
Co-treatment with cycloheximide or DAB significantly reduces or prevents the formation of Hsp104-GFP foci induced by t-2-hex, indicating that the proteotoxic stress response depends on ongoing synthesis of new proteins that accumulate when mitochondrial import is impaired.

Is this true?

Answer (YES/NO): YES